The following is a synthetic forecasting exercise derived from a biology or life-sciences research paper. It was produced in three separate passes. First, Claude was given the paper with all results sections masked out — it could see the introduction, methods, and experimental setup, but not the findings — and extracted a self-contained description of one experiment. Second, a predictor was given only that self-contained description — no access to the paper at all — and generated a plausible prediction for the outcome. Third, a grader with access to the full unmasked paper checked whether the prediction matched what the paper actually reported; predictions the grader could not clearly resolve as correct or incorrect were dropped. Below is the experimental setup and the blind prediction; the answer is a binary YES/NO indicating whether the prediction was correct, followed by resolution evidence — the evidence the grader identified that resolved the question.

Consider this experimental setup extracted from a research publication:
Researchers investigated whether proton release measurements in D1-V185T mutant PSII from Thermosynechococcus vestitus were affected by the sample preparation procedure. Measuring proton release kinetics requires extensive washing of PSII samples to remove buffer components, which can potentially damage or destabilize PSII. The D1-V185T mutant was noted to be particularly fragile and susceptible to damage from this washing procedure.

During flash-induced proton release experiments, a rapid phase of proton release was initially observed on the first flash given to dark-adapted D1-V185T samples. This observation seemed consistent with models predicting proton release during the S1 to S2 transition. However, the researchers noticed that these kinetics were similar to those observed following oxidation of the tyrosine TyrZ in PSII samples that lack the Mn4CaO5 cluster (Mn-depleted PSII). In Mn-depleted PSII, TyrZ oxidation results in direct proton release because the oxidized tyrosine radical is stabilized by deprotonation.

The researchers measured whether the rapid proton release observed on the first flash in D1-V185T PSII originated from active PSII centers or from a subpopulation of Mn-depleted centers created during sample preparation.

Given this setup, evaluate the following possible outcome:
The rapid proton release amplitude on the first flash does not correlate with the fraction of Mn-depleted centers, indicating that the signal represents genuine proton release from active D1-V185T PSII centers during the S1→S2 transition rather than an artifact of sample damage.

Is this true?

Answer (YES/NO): NO